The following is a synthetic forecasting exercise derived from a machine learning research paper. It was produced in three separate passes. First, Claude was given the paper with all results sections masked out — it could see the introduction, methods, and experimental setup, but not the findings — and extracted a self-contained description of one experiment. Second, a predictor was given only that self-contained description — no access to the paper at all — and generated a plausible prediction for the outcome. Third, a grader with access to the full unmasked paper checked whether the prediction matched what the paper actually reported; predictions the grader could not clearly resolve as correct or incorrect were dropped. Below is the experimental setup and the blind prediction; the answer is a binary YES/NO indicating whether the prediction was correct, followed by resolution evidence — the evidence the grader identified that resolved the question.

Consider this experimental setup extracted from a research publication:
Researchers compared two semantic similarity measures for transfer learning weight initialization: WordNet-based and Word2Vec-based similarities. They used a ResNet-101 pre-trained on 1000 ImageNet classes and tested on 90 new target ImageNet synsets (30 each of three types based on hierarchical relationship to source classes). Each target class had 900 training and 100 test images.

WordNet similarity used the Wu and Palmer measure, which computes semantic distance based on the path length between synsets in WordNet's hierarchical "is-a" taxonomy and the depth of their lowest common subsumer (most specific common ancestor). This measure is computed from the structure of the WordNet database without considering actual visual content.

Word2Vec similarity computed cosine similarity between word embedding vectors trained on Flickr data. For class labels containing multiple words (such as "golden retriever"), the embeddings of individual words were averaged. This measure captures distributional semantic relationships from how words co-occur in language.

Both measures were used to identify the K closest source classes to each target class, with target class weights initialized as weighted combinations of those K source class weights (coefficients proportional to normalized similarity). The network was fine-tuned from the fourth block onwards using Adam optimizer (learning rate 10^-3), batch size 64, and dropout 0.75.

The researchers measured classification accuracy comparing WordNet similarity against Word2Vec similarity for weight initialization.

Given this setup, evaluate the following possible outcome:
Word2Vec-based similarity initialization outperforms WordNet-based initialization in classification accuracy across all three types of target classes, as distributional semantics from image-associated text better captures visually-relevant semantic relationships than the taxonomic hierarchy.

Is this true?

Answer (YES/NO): NO